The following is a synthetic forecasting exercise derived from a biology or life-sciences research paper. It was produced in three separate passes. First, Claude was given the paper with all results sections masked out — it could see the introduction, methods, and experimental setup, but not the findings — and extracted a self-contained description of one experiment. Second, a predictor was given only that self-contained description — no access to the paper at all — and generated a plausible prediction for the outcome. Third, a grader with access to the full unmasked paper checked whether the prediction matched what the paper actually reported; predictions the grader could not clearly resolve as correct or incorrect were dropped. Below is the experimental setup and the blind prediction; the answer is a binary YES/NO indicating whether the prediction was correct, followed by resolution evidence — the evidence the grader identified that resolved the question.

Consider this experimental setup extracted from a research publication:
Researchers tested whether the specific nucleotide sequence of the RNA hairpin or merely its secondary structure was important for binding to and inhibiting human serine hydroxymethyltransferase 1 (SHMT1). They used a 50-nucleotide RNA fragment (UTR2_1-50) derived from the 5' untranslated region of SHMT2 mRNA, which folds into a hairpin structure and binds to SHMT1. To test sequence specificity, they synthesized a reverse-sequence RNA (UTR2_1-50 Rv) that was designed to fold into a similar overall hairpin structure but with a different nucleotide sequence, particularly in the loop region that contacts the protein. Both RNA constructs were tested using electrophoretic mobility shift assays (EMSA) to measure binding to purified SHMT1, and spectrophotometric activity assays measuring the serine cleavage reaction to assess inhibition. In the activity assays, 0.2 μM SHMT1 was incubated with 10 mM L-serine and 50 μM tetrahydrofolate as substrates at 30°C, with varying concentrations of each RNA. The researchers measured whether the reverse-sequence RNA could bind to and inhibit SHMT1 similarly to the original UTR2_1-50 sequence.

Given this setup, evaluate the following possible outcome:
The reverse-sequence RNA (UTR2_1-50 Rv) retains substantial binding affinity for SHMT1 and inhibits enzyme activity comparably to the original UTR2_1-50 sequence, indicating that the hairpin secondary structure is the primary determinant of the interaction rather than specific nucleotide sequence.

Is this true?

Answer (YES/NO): YES